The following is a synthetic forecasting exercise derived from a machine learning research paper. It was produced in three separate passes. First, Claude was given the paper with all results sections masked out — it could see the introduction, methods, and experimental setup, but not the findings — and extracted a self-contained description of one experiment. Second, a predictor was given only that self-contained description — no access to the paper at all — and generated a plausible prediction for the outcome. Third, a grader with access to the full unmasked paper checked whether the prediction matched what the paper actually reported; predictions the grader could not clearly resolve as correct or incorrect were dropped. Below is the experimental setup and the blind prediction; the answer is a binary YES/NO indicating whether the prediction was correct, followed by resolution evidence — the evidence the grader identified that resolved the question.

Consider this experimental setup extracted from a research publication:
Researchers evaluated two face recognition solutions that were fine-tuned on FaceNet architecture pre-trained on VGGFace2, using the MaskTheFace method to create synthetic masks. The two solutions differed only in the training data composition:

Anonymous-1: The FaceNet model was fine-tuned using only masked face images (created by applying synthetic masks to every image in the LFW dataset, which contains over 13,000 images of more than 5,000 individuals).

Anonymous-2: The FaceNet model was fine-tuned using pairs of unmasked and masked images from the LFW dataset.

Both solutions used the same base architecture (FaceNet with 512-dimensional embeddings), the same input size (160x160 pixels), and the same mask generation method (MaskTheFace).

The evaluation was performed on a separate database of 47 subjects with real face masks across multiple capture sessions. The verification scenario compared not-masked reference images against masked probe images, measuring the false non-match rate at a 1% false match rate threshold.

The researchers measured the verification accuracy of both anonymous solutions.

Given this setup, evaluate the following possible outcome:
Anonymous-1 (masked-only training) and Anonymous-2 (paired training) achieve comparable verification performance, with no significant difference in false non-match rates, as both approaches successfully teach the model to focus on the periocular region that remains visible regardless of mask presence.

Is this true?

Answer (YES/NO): NO